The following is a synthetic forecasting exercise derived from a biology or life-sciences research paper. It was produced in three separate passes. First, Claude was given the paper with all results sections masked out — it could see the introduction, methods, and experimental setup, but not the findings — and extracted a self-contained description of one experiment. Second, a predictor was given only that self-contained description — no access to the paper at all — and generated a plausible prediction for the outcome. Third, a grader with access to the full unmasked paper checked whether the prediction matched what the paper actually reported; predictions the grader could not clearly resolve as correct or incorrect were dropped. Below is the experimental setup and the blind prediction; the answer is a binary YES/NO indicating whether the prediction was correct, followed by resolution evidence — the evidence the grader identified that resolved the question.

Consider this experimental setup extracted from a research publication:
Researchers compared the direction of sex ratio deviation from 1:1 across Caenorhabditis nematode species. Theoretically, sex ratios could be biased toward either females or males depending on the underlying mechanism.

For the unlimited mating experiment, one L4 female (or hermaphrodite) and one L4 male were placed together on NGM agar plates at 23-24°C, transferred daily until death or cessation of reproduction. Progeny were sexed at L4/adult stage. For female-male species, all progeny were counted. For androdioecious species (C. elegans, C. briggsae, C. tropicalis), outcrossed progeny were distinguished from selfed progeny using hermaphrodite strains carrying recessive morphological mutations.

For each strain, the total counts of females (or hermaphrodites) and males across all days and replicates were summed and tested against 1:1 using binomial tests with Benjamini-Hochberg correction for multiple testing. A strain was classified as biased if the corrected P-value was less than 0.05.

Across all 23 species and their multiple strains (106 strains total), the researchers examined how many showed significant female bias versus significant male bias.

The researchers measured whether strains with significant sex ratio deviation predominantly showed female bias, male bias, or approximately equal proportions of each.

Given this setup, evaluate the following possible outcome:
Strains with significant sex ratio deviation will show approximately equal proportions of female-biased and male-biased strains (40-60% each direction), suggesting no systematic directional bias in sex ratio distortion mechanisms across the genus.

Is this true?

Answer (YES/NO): NO